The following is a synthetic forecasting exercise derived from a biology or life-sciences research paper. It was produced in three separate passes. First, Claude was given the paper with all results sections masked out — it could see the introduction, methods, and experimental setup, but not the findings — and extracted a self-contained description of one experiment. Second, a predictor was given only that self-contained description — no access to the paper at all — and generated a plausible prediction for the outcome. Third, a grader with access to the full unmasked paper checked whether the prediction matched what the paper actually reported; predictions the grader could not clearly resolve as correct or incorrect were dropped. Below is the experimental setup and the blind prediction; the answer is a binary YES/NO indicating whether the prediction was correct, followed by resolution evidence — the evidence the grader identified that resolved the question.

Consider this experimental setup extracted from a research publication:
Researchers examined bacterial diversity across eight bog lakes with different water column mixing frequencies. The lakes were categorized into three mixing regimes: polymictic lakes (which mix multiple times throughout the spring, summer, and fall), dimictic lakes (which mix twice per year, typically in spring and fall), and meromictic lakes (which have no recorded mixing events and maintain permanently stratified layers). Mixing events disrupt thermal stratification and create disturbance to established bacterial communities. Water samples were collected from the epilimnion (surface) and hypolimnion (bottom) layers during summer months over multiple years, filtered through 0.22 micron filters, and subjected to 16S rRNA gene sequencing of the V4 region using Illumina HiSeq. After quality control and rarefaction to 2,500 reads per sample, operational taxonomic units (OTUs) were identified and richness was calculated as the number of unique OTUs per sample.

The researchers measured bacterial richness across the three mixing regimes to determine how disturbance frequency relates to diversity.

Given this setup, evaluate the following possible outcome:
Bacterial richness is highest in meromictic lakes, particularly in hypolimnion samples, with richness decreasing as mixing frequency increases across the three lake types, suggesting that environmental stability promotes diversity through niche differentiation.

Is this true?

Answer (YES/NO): YES